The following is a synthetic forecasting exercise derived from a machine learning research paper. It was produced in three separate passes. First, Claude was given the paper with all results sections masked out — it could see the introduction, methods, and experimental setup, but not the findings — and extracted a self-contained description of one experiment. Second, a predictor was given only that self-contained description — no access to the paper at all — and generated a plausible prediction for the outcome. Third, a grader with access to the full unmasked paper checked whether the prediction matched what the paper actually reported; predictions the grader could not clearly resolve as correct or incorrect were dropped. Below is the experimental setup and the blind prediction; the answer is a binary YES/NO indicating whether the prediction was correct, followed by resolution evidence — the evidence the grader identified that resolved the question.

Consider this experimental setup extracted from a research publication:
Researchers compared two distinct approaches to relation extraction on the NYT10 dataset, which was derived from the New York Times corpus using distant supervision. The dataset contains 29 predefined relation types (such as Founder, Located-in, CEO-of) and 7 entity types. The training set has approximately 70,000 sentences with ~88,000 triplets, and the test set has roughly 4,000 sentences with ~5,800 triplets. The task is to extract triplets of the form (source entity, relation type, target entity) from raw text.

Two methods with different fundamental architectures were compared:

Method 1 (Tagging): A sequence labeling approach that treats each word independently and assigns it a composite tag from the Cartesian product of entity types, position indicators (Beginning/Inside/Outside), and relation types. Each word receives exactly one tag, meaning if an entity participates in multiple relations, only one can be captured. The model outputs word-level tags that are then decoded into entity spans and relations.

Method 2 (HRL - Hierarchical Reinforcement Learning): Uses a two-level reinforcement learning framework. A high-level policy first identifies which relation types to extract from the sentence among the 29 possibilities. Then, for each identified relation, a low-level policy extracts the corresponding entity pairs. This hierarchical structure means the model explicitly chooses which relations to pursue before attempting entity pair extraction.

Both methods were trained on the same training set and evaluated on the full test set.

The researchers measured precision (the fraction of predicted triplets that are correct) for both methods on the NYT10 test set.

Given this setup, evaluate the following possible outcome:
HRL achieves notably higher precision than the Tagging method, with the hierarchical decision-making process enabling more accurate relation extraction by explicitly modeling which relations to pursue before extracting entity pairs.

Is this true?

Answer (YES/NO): YES